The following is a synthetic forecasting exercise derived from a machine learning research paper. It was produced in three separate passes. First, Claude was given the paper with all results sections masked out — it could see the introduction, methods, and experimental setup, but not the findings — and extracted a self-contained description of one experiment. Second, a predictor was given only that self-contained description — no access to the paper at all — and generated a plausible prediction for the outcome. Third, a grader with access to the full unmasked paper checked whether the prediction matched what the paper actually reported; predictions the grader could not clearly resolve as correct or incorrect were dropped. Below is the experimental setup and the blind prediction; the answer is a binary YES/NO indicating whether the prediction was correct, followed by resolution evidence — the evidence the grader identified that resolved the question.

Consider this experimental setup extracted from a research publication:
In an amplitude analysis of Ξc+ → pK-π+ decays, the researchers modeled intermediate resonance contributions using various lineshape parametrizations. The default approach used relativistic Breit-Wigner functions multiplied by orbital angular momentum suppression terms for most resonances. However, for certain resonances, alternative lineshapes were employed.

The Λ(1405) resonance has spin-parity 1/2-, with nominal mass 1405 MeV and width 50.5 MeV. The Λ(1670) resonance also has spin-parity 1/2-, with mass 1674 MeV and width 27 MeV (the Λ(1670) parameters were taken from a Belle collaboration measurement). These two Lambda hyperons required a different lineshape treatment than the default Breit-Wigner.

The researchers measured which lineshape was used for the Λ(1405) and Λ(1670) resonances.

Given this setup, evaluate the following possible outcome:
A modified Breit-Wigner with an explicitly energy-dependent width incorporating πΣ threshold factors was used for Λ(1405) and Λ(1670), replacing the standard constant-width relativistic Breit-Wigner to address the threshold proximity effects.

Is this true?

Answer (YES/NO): NO